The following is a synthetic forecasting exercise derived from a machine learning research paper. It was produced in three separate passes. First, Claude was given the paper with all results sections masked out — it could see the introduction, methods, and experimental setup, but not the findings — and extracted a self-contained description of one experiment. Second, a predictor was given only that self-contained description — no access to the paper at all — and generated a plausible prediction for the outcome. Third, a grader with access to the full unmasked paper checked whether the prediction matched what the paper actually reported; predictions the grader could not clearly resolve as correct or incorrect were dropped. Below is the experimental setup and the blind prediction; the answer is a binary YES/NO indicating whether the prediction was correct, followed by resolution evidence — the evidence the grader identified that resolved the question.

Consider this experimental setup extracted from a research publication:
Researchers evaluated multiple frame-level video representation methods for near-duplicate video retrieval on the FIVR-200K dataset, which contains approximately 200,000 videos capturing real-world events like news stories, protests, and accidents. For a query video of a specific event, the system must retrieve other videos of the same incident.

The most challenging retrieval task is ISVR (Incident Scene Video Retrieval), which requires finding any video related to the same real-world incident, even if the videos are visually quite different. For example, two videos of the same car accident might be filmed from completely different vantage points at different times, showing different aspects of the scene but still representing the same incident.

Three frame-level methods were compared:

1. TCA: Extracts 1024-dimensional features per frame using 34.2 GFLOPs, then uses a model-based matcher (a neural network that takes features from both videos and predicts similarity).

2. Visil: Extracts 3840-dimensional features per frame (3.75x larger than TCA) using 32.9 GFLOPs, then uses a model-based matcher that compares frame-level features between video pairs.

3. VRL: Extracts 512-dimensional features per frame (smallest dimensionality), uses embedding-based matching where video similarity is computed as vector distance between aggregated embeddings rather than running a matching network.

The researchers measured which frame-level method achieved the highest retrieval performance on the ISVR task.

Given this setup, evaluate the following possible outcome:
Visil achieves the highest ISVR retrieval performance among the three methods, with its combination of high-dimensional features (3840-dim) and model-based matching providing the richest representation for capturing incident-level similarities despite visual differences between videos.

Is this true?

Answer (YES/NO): NO